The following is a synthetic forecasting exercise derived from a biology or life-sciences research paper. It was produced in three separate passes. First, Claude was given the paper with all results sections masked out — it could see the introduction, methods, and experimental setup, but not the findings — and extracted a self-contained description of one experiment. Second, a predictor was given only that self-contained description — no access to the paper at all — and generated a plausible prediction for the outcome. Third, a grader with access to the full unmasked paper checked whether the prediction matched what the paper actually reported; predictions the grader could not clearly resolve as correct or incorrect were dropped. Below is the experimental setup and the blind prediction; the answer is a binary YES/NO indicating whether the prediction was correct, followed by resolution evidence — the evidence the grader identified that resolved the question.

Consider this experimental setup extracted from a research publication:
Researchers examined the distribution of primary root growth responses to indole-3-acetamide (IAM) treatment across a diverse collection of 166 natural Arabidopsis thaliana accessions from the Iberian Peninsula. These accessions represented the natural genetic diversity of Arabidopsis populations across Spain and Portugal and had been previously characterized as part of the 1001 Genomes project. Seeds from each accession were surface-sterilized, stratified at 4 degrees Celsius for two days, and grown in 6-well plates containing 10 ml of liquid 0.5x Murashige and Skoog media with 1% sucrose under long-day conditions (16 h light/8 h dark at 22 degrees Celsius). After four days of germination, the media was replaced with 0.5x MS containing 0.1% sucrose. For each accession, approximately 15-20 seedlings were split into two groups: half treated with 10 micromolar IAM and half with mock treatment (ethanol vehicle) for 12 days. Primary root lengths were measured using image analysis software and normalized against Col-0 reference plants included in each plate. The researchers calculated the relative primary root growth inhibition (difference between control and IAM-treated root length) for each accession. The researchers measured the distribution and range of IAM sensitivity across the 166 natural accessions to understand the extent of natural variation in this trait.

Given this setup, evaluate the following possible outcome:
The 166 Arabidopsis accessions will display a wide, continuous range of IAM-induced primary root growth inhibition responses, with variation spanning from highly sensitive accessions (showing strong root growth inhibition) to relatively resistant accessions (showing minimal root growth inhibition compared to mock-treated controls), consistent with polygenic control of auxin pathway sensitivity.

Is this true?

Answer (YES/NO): YES